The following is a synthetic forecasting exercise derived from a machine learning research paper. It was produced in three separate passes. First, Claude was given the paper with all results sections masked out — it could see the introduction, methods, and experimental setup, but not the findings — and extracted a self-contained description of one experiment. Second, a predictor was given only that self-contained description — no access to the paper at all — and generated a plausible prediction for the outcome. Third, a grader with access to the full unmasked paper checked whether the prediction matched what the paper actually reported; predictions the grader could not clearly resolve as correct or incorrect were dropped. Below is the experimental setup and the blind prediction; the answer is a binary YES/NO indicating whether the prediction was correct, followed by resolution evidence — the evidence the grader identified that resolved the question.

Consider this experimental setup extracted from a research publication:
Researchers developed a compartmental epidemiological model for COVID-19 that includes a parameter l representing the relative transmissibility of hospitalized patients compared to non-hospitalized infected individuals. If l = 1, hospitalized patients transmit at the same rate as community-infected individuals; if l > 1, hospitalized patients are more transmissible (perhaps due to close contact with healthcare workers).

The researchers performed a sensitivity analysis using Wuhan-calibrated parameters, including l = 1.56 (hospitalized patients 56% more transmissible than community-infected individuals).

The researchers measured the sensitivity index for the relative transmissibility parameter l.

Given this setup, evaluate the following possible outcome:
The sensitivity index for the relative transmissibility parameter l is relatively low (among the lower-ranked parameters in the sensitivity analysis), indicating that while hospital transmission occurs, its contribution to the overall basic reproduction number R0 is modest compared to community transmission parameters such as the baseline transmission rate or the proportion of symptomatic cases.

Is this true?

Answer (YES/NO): NO